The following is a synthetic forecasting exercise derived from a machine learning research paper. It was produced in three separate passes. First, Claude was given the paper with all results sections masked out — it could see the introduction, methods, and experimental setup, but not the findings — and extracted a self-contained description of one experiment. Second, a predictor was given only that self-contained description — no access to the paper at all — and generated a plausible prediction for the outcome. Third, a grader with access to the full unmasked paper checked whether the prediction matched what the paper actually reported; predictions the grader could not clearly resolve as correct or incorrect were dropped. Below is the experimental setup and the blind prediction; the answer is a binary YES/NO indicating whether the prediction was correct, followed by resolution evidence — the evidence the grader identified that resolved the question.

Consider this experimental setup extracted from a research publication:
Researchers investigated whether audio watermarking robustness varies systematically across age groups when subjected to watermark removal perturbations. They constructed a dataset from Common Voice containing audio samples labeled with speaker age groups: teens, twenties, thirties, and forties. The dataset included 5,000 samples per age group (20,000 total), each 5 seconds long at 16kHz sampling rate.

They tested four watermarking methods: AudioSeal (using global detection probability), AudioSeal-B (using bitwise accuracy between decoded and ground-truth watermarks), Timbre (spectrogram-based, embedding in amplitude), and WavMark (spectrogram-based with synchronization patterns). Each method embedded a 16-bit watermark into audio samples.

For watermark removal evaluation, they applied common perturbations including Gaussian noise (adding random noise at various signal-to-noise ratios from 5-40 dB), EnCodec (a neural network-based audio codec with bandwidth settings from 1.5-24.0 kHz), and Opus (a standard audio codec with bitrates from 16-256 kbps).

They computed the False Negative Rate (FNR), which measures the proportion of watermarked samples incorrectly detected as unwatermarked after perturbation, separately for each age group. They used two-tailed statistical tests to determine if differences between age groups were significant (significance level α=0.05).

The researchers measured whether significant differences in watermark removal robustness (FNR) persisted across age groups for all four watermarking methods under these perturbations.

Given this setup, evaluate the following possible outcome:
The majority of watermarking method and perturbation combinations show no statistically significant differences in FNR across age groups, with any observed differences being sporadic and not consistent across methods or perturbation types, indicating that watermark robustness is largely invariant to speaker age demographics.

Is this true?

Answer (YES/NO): YES